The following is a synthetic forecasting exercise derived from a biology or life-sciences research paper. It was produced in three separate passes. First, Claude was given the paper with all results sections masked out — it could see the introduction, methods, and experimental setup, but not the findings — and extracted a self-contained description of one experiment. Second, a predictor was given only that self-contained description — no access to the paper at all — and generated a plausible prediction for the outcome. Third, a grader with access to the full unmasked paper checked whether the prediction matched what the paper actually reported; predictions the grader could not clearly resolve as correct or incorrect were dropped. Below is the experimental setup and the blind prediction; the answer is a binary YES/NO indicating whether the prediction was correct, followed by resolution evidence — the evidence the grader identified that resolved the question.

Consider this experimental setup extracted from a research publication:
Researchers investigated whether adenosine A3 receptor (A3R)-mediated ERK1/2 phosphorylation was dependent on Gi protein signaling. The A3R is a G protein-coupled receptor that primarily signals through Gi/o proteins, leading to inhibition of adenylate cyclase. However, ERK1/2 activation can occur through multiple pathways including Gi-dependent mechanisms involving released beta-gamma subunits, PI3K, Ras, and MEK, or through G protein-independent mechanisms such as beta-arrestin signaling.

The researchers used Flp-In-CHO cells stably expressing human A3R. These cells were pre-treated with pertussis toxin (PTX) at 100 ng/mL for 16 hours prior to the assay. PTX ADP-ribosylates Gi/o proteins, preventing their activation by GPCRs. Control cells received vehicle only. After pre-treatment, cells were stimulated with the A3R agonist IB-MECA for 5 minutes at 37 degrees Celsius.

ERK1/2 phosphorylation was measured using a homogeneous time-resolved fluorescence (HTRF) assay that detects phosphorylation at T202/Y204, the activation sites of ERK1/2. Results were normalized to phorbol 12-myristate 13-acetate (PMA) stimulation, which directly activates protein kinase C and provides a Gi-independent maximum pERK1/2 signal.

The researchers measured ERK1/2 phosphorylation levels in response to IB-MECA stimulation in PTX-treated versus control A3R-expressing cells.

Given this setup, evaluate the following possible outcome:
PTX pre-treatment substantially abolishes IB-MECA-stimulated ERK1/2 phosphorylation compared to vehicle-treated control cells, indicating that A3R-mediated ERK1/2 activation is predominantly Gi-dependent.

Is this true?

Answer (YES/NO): YES